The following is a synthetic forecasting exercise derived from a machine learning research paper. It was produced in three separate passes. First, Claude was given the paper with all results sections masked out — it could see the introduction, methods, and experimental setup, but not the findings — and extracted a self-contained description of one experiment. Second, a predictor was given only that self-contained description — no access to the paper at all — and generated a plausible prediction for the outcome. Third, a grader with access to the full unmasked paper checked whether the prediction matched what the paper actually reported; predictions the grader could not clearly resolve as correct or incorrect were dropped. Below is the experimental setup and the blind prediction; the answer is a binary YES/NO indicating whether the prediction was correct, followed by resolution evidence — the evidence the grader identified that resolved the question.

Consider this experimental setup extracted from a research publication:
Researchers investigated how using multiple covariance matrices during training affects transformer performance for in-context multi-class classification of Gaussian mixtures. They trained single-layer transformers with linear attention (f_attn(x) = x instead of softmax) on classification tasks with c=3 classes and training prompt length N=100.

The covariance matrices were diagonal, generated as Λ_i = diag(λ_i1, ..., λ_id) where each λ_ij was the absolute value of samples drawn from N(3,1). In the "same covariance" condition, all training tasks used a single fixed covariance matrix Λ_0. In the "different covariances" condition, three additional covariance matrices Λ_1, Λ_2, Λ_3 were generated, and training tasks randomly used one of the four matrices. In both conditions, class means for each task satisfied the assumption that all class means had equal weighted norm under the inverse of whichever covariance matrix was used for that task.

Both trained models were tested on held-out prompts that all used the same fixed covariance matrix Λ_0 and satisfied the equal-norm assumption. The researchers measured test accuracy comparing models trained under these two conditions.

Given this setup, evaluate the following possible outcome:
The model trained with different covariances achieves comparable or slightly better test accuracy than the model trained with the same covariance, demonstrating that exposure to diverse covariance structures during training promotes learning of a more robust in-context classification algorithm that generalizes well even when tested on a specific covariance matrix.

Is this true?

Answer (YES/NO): NO